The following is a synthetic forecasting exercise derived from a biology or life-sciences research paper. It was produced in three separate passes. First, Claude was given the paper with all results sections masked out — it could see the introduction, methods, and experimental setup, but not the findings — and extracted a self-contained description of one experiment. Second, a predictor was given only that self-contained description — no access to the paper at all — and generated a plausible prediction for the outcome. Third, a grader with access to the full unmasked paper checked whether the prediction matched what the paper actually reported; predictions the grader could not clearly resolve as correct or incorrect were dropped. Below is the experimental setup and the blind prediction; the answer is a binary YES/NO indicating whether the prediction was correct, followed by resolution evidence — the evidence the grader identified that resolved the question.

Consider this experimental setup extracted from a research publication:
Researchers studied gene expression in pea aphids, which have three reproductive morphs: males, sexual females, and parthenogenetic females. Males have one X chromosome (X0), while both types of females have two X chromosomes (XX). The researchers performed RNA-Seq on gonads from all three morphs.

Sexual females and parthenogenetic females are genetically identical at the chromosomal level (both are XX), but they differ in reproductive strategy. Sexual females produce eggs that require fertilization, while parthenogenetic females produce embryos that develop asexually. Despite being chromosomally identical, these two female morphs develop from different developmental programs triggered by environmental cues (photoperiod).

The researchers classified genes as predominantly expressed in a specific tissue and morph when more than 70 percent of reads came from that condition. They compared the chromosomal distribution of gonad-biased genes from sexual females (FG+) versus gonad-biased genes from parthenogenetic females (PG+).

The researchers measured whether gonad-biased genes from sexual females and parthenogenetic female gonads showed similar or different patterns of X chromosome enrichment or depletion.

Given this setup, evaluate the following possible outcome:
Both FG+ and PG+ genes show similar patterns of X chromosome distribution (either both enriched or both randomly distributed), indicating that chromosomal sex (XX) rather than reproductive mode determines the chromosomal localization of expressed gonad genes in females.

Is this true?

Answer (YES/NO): NO